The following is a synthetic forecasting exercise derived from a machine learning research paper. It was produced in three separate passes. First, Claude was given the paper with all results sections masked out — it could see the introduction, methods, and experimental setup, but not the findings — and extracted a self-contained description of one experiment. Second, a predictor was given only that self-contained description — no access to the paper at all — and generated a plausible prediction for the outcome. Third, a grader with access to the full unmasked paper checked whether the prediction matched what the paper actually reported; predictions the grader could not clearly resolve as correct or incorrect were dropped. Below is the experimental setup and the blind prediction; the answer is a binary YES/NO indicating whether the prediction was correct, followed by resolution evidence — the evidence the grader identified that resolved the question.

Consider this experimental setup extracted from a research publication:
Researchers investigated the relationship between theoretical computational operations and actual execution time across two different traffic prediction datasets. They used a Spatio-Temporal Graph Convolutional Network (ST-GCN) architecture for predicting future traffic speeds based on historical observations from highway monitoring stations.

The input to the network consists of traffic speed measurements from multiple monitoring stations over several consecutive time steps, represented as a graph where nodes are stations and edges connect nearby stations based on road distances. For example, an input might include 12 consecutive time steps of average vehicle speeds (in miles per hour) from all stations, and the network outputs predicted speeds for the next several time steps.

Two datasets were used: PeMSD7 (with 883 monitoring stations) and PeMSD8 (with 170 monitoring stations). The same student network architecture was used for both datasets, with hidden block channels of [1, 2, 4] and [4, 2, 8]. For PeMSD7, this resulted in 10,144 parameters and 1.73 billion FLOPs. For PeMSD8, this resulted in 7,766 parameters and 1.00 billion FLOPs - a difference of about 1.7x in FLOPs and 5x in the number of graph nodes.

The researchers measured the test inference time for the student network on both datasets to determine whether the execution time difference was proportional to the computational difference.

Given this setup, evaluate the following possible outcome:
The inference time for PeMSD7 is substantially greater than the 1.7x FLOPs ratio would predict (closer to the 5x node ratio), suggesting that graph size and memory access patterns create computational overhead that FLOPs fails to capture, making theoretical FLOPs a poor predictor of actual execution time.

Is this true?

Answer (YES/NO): NO